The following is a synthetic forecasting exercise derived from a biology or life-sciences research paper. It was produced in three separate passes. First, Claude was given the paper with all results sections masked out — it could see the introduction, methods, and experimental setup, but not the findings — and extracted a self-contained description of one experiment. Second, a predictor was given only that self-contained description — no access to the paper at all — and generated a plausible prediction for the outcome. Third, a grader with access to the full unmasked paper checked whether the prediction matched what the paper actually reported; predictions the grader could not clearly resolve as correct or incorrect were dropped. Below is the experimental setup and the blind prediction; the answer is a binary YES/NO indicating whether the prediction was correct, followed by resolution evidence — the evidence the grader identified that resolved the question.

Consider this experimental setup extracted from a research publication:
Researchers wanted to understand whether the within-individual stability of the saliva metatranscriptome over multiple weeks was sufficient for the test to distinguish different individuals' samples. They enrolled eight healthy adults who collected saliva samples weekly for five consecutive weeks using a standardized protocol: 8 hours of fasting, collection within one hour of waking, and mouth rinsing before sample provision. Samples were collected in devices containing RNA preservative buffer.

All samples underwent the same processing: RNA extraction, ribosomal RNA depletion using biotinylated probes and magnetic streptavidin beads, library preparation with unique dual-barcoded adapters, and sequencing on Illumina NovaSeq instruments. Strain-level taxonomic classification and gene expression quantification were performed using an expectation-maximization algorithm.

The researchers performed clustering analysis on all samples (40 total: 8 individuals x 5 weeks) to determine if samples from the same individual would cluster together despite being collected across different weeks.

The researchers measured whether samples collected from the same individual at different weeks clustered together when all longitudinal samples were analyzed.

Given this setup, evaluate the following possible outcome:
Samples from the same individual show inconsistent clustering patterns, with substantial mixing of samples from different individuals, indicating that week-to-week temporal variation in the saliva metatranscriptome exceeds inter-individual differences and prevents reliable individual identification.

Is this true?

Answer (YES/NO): NO